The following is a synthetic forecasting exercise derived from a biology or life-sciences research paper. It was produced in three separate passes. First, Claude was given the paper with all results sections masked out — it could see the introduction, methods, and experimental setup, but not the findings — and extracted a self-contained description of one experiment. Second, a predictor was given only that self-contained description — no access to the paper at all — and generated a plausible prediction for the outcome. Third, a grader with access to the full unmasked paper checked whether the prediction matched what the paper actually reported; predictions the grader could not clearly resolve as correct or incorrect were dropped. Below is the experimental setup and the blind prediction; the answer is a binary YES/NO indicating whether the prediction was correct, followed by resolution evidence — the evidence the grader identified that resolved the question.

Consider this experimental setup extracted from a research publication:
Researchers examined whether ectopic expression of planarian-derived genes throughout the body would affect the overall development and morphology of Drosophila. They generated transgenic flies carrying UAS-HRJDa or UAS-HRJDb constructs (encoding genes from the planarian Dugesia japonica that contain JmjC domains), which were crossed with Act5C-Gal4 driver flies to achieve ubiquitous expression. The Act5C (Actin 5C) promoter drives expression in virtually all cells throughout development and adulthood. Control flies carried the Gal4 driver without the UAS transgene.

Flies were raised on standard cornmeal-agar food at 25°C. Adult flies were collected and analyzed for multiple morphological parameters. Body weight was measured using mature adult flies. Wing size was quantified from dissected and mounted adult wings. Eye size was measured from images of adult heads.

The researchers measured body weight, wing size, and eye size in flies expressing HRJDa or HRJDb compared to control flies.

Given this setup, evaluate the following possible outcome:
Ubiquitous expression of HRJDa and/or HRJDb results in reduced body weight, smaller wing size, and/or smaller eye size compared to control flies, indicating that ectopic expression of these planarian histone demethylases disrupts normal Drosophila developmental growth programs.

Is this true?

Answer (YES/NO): NO